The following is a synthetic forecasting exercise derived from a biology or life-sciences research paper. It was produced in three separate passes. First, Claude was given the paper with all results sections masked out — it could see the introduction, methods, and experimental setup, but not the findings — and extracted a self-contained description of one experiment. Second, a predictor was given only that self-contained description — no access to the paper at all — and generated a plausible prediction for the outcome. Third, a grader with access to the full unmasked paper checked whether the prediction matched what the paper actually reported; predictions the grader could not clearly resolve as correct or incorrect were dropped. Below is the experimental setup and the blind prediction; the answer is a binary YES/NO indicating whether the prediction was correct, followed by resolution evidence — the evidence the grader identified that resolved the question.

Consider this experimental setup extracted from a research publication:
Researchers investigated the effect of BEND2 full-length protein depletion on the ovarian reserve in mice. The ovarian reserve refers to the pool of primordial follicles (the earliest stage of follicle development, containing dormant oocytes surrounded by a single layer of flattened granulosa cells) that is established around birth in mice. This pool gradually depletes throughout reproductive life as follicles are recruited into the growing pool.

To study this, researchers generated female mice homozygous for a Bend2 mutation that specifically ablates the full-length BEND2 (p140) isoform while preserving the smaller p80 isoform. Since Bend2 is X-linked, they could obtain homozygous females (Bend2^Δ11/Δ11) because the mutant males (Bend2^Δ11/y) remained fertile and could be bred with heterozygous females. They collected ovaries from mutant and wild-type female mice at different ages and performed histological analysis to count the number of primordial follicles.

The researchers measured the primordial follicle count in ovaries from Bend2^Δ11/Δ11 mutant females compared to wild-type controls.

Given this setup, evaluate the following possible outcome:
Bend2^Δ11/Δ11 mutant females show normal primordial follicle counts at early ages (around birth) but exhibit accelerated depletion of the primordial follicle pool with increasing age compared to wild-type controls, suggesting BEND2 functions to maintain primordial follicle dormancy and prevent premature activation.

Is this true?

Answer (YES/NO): NO